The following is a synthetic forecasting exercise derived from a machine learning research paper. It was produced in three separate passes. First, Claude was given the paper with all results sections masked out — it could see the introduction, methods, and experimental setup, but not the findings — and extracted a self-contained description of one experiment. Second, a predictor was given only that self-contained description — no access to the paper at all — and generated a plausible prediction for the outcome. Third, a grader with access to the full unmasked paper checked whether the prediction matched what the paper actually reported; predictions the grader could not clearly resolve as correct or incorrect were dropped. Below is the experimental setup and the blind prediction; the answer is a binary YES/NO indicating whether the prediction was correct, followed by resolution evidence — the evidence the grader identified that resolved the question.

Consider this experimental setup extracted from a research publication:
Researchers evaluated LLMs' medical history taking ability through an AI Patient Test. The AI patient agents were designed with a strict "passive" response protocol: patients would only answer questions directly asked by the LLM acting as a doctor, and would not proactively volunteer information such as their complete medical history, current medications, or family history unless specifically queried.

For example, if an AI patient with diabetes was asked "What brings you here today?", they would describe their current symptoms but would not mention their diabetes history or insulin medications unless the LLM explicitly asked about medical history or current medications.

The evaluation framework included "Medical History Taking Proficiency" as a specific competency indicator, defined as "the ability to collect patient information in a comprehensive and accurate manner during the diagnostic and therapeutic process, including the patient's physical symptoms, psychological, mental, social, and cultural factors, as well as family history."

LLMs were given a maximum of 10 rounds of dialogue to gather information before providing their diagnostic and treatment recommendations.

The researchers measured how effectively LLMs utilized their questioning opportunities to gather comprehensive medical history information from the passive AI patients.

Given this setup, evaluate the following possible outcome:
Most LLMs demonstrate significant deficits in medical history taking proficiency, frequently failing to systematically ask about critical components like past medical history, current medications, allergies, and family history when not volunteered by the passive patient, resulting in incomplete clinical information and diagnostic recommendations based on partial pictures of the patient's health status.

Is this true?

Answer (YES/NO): YES